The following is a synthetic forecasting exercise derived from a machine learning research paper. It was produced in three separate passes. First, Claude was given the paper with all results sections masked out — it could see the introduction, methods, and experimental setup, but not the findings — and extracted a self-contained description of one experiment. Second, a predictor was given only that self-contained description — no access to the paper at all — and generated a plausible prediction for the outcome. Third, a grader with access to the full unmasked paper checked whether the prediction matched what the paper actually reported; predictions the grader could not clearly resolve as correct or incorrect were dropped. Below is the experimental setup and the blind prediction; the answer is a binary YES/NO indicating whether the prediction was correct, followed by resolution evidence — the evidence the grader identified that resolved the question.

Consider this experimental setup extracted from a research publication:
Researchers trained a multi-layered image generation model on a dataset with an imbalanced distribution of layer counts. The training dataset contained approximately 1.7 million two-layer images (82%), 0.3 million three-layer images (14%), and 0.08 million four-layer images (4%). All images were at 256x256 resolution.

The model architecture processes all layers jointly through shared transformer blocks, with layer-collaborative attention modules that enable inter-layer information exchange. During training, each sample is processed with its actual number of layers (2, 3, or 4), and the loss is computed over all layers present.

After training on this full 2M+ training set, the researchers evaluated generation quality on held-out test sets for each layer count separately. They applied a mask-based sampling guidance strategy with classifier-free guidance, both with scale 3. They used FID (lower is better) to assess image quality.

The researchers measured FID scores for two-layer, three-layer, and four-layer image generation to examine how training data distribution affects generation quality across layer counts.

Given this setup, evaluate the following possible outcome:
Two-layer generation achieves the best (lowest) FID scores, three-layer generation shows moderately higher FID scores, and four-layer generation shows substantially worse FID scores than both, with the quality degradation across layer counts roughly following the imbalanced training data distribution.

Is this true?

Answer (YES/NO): NO